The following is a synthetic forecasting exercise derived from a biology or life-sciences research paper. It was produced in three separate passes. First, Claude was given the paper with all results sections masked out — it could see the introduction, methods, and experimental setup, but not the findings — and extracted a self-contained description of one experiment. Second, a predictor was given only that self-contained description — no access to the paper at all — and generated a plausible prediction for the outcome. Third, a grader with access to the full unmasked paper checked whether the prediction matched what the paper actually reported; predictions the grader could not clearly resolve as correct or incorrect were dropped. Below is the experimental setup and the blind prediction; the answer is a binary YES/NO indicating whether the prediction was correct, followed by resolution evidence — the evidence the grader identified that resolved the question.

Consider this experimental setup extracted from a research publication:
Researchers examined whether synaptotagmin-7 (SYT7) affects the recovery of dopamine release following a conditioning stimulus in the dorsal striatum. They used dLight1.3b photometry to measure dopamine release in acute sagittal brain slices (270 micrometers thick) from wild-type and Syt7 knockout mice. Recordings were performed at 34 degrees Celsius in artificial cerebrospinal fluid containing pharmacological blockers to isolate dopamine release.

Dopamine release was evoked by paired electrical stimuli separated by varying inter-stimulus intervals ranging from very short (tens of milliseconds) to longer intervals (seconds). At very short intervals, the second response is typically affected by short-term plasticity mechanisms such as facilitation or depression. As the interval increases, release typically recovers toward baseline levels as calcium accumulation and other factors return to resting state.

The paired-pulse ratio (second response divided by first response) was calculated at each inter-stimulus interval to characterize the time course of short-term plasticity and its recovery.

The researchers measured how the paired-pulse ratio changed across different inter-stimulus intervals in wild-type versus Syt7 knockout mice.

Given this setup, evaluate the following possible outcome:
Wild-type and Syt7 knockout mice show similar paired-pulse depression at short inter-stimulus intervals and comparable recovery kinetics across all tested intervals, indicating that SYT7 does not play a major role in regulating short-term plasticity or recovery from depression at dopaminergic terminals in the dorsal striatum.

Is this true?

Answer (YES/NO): NO